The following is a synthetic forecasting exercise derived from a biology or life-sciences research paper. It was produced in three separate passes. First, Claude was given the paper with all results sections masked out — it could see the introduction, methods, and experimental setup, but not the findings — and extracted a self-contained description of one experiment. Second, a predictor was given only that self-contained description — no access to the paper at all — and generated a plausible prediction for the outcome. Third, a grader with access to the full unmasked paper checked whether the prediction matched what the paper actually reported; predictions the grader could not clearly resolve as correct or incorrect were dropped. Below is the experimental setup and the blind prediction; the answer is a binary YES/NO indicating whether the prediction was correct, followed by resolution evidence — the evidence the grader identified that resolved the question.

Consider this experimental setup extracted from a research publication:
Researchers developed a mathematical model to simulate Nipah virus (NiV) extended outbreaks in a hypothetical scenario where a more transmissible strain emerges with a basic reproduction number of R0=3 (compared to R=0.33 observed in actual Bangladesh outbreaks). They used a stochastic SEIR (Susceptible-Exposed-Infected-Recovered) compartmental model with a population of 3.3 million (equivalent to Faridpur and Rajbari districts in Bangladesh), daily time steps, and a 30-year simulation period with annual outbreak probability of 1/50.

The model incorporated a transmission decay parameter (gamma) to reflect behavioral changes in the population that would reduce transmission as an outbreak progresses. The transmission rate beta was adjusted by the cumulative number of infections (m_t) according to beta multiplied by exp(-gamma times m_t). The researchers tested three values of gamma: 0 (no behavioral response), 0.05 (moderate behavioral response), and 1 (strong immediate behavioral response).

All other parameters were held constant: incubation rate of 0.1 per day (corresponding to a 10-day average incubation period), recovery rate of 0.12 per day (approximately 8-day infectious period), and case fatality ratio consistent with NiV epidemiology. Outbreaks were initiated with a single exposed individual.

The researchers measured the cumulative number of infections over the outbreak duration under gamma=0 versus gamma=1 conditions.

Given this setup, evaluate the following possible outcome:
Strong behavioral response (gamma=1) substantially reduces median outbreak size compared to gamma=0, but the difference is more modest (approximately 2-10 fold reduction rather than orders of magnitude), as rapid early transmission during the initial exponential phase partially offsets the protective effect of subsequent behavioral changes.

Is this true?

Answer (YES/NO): NO